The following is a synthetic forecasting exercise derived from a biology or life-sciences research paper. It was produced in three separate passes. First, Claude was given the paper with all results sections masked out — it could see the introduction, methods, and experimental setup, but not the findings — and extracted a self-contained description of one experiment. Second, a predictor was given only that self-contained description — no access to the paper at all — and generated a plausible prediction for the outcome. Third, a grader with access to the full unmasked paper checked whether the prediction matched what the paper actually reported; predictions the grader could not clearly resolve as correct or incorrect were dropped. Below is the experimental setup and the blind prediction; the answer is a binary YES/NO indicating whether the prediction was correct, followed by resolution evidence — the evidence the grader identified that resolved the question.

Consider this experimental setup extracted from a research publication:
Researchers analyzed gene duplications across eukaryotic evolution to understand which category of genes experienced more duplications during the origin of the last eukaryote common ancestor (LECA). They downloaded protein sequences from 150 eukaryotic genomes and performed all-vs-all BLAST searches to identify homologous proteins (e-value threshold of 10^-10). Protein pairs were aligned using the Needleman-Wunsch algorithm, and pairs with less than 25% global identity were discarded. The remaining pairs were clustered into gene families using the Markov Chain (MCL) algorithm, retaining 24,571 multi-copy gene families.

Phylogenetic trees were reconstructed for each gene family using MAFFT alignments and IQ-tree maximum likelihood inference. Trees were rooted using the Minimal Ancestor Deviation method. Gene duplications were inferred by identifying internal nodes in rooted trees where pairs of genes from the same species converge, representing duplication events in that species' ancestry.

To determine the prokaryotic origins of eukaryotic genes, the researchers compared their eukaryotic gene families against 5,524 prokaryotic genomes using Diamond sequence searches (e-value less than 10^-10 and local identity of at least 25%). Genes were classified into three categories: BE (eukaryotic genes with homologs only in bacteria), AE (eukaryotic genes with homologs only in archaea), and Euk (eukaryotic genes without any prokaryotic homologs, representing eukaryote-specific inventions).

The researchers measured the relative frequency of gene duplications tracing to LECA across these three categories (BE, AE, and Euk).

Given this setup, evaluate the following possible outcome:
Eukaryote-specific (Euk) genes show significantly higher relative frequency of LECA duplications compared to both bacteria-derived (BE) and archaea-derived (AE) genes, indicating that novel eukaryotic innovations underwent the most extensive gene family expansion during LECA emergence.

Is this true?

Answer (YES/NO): NO